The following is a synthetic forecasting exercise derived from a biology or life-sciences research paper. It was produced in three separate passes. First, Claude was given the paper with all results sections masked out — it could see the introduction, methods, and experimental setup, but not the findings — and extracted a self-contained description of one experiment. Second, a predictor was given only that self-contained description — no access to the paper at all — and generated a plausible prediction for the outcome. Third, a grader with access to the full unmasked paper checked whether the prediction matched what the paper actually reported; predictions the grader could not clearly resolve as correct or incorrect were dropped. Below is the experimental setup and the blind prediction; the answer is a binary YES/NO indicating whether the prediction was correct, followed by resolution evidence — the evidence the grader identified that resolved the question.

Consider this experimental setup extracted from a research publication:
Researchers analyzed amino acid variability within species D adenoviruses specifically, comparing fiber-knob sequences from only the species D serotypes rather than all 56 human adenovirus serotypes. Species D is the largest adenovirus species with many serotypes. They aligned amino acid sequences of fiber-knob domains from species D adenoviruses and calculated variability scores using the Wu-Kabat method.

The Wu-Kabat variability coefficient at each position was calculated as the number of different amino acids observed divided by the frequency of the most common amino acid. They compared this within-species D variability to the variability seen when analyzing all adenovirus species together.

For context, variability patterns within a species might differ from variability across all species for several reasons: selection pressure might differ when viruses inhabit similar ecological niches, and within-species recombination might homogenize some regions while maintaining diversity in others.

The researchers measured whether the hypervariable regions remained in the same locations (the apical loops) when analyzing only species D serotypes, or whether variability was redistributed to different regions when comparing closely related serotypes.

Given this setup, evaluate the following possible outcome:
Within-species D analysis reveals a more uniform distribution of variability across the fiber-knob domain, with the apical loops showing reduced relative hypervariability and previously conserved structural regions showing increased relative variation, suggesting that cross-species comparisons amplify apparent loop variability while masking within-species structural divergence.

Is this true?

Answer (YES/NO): NO